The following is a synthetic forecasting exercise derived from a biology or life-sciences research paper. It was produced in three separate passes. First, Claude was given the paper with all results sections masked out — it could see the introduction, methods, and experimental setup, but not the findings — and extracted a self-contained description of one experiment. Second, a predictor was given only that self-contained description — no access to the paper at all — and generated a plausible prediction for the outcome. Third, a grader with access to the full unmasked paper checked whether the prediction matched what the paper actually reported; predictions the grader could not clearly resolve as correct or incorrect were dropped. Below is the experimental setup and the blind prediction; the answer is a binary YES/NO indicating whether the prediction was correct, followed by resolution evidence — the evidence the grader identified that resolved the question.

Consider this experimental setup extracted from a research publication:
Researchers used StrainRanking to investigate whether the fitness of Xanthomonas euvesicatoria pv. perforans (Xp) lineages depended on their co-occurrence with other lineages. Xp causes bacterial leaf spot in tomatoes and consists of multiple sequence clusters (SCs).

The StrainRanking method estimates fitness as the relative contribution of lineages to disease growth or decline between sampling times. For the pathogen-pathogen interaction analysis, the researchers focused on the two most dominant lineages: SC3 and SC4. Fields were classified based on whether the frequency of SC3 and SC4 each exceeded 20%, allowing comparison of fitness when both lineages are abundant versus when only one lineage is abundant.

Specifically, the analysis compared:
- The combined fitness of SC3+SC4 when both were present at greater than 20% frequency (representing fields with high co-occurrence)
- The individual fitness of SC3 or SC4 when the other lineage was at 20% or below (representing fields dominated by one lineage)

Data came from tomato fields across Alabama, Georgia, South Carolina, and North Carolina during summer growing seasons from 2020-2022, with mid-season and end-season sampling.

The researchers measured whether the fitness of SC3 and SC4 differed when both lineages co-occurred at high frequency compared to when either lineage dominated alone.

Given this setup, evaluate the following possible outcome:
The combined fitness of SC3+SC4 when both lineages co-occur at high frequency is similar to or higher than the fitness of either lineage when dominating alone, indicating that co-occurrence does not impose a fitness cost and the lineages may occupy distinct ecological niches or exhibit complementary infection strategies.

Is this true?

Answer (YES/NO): NO